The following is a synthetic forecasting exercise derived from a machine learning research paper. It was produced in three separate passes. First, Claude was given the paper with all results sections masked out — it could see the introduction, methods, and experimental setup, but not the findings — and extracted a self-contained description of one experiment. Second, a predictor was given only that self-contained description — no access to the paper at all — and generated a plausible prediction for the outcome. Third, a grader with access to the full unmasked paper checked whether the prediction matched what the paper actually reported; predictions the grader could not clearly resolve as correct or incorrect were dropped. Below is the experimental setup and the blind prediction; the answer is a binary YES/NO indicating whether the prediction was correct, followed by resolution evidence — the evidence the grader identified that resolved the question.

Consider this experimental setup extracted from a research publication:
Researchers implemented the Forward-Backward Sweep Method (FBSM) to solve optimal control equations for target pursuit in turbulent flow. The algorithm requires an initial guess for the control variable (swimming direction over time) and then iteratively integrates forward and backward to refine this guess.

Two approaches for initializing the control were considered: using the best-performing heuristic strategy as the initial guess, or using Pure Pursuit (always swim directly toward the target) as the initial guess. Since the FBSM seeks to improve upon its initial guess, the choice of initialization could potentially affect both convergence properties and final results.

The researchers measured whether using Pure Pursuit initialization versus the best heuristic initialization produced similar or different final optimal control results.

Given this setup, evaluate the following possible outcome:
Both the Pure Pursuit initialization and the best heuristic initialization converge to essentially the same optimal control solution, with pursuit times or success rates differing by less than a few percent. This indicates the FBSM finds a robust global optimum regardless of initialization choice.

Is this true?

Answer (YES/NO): YES